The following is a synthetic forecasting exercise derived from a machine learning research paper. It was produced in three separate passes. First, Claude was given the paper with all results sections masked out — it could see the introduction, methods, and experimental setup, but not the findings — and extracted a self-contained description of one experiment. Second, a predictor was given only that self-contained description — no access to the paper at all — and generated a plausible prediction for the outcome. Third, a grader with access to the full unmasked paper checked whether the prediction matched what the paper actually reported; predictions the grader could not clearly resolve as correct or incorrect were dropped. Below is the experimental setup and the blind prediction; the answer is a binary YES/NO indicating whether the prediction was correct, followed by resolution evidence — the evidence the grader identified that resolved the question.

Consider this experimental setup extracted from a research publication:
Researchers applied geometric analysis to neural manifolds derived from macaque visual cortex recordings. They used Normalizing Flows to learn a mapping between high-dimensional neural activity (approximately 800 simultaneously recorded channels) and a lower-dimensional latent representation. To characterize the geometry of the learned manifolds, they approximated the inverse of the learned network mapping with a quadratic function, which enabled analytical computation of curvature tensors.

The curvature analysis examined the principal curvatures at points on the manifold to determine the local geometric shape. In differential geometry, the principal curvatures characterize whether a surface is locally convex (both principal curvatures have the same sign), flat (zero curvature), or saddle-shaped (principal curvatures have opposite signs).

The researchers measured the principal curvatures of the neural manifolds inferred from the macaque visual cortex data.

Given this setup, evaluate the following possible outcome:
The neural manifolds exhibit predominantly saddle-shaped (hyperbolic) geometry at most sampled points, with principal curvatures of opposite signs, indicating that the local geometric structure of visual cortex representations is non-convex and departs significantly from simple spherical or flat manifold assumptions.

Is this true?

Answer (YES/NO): YES